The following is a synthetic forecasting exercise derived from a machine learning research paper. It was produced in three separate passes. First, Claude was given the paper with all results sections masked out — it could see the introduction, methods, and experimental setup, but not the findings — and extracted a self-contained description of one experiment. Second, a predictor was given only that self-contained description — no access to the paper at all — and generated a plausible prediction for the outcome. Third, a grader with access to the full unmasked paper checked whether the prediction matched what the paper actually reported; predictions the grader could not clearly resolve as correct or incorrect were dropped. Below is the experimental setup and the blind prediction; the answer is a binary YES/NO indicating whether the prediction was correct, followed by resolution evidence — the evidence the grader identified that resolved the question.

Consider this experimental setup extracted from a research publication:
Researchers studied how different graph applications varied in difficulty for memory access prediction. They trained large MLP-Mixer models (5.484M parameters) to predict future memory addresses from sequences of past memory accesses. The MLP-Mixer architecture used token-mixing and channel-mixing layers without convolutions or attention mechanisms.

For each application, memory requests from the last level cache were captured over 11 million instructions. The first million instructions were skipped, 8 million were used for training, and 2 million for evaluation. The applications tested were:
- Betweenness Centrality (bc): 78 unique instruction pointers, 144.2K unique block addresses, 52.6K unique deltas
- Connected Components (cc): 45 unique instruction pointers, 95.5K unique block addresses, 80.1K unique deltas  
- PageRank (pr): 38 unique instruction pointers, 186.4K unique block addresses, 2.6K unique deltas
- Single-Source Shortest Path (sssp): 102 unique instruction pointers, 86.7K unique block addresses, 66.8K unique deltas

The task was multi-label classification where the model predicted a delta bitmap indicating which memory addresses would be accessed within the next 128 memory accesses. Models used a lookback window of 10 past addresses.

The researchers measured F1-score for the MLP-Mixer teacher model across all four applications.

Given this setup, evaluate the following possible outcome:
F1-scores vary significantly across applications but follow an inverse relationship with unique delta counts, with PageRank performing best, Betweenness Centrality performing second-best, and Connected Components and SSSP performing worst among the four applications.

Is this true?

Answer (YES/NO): NO